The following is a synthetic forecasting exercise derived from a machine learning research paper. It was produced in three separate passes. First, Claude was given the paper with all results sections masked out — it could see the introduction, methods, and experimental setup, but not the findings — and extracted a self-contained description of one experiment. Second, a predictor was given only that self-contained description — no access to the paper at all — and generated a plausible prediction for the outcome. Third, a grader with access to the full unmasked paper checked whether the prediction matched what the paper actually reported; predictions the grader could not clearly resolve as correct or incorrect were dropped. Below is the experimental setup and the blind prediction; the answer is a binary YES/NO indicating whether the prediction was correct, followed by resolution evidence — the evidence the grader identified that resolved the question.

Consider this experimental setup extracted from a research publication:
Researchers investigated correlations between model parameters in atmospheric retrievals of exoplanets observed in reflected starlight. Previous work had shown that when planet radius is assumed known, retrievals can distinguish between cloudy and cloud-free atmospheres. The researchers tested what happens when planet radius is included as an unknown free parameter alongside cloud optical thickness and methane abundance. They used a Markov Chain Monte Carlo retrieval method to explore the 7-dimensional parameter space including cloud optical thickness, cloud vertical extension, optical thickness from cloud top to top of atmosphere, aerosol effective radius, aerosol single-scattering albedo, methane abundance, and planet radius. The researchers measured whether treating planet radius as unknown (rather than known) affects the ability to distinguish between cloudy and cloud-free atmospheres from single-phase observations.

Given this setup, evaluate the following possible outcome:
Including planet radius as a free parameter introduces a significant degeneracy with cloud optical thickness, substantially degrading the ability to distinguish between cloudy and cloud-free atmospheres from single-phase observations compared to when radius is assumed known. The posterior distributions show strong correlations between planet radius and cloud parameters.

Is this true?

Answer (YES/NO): YES